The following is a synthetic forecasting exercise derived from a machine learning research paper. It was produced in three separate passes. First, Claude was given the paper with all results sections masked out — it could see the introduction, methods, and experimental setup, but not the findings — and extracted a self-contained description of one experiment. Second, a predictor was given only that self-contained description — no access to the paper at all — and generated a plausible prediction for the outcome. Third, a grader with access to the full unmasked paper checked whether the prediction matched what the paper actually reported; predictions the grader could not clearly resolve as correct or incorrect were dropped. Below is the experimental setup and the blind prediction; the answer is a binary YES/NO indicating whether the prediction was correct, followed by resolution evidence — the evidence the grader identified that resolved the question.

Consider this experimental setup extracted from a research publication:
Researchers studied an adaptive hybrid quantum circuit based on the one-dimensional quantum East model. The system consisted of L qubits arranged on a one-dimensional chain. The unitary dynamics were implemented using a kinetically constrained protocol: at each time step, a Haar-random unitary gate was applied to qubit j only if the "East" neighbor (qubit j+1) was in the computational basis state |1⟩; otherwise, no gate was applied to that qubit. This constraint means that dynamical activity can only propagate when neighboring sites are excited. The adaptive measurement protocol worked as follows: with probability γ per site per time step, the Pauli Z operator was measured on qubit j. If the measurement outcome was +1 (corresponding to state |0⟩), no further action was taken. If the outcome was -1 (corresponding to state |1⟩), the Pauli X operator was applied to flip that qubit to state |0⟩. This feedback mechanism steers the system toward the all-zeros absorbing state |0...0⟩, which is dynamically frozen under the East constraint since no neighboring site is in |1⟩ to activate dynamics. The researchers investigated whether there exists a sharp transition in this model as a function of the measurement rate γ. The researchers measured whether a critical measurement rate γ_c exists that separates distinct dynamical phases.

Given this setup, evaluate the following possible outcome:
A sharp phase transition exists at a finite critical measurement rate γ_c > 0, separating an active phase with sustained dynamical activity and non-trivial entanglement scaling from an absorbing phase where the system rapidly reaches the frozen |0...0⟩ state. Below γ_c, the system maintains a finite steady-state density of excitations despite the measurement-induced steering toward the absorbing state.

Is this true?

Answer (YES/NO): NO